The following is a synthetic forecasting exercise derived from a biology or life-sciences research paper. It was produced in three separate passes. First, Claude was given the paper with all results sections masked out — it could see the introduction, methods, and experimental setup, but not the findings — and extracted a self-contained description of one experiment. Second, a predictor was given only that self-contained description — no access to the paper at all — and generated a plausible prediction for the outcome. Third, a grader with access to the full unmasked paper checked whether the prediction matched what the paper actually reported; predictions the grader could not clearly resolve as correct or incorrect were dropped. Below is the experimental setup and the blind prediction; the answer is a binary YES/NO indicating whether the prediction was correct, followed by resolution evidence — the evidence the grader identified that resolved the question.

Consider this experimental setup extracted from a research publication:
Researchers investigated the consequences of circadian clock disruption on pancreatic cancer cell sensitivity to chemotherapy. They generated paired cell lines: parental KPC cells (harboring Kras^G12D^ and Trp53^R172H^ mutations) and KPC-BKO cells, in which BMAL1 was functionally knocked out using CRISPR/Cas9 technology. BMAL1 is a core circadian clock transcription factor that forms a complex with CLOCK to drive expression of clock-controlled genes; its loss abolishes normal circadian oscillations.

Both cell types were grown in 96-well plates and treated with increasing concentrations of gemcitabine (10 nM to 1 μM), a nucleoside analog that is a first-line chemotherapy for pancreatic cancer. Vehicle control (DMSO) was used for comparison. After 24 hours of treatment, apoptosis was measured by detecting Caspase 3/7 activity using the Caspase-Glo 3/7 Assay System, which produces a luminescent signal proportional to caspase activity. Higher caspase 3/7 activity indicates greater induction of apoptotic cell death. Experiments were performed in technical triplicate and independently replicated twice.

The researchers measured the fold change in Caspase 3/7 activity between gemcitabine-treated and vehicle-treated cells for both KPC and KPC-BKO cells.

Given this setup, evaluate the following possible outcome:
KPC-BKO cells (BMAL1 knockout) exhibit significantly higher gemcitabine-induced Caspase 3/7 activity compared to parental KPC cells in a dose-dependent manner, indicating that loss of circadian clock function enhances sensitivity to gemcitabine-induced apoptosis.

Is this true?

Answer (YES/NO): NO